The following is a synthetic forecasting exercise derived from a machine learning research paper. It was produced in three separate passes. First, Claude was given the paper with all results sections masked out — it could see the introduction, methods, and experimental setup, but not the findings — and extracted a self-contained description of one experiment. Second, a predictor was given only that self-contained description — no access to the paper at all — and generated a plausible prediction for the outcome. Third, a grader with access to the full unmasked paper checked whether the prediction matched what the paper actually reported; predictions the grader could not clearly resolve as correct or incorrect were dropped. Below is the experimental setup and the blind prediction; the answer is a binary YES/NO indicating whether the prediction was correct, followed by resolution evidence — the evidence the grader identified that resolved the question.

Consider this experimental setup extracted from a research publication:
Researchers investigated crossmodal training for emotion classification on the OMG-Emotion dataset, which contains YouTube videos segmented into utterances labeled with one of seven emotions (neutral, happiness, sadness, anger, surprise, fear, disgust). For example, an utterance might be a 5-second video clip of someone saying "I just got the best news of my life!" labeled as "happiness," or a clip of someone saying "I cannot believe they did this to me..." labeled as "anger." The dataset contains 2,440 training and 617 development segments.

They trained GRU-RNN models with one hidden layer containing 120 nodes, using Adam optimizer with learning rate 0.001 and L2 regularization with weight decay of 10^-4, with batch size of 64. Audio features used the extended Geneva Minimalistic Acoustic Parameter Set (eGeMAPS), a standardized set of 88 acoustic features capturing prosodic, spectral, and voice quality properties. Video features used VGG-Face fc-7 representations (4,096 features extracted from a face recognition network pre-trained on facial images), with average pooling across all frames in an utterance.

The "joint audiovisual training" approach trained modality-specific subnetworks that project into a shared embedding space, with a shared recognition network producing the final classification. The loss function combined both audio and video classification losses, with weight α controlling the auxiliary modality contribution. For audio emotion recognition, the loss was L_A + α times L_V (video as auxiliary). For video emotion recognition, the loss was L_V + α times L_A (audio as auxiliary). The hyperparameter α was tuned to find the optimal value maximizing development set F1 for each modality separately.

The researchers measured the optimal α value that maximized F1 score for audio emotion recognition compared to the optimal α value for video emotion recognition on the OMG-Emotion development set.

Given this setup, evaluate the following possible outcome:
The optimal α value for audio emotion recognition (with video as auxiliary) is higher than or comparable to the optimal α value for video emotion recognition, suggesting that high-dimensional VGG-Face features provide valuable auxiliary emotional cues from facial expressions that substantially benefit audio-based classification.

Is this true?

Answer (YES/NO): YES